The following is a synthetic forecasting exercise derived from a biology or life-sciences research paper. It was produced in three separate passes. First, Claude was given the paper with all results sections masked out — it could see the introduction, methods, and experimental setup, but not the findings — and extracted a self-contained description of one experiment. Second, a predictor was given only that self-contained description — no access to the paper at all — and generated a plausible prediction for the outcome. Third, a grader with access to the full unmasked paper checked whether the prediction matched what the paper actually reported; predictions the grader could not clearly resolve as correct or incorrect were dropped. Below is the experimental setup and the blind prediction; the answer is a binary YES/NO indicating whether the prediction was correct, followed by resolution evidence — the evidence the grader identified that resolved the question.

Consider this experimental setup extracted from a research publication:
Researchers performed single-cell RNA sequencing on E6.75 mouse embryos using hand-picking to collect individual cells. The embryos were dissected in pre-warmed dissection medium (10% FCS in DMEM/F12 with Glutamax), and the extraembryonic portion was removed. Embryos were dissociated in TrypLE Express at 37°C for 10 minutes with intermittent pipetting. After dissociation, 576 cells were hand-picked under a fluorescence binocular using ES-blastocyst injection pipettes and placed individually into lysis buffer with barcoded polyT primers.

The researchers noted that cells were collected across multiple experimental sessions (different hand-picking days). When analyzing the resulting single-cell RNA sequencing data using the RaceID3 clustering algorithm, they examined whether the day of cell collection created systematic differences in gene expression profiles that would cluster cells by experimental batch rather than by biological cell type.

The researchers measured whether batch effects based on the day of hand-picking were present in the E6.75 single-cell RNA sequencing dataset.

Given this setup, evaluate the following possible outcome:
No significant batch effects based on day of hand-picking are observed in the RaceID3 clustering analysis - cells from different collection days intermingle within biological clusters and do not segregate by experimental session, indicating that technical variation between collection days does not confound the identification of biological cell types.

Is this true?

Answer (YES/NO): NO